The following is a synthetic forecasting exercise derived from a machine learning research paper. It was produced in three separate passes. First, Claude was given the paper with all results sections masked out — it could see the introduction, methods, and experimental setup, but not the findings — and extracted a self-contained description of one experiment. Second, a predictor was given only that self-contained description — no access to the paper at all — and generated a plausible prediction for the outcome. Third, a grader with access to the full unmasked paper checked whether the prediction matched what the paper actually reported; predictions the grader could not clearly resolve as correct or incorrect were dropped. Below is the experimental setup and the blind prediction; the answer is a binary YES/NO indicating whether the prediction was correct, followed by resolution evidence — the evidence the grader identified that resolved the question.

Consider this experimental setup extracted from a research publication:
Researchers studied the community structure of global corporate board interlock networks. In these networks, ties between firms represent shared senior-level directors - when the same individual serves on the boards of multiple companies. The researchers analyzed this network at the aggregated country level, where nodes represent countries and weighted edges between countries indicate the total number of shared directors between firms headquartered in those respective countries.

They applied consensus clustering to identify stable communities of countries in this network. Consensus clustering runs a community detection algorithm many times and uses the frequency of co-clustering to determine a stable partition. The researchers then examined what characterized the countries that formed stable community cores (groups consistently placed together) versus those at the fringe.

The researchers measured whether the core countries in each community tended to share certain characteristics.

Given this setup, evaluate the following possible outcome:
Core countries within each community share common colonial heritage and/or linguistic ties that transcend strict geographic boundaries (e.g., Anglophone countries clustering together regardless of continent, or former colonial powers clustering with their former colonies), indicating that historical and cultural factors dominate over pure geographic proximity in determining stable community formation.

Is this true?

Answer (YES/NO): NO